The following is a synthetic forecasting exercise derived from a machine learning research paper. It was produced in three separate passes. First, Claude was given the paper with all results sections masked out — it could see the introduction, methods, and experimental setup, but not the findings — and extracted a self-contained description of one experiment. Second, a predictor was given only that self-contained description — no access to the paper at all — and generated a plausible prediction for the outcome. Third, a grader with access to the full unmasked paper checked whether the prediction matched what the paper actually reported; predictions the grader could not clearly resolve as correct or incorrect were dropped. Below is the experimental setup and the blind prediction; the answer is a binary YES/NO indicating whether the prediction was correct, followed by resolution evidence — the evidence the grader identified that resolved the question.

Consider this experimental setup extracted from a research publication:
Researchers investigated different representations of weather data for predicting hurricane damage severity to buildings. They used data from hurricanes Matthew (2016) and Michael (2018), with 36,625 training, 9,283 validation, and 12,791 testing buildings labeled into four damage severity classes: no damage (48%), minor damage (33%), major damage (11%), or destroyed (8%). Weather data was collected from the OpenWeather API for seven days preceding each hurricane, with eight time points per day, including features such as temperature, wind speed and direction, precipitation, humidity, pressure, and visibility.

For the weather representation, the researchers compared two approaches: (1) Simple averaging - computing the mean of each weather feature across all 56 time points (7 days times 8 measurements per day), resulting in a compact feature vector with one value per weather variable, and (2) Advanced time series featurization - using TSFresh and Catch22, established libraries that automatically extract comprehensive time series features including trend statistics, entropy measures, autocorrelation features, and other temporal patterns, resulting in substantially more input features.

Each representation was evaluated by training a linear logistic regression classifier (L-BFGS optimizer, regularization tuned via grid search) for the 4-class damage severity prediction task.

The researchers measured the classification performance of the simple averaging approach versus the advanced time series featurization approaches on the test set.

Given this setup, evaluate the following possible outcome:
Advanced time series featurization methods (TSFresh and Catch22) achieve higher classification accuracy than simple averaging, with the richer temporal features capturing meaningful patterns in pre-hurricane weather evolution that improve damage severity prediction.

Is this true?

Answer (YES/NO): NO